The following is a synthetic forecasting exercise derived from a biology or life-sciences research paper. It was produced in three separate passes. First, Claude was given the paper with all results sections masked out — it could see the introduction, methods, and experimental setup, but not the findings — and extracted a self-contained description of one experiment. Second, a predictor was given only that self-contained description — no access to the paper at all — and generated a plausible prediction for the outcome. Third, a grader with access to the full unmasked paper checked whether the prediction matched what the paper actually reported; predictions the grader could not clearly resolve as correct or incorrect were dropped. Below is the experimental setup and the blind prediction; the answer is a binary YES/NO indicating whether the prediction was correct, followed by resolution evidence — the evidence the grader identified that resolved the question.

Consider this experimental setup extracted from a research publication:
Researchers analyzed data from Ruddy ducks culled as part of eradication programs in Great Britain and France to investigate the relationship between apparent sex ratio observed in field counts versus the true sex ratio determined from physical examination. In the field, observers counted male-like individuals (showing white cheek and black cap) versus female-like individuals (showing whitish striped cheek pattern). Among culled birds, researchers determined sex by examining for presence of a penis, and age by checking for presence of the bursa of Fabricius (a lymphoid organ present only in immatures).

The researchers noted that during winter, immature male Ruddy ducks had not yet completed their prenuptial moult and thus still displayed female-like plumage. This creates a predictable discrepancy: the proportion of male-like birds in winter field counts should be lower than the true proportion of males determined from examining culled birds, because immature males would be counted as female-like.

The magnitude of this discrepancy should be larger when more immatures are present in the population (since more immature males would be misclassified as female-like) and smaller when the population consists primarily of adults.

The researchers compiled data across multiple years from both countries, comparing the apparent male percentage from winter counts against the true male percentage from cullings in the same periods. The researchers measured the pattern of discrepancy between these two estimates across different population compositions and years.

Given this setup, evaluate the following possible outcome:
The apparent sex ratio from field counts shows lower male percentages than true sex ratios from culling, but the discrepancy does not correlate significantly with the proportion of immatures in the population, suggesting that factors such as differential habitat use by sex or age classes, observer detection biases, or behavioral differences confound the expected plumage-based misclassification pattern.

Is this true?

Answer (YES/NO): NO